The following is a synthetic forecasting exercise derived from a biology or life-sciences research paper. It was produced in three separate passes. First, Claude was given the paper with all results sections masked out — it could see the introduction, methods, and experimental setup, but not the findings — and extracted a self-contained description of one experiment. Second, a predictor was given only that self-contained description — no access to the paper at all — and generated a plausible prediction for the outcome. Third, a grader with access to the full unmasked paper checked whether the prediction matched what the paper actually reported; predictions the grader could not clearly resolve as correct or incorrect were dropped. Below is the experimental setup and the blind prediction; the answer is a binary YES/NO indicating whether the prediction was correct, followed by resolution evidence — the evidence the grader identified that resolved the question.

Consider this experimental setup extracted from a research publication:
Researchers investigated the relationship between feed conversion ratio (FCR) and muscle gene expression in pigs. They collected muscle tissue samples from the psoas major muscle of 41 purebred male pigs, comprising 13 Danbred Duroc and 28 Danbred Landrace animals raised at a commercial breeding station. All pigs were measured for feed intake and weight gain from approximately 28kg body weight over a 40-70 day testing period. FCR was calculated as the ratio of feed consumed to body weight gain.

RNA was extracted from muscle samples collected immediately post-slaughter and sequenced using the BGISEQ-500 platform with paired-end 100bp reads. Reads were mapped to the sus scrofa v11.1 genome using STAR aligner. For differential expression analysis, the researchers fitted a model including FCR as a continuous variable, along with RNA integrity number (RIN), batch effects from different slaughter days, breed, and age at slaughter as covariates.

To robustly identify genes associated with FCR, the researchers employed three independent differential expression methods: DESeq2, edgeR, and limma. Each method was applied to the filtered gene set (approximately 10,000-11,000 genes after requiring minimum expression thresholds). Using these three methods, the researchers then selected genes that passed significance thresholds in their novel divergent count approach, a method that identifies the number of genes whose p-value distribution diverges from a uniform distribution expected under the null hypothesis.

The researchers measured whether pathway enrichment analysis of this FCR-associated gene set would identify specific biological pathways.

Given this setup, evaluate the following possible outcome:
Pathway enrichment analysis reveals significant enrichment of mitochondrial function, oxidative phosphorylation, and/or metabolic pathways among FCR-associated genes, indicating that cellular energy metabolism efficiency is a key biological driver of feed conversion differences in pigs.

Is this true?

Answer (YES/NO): YES